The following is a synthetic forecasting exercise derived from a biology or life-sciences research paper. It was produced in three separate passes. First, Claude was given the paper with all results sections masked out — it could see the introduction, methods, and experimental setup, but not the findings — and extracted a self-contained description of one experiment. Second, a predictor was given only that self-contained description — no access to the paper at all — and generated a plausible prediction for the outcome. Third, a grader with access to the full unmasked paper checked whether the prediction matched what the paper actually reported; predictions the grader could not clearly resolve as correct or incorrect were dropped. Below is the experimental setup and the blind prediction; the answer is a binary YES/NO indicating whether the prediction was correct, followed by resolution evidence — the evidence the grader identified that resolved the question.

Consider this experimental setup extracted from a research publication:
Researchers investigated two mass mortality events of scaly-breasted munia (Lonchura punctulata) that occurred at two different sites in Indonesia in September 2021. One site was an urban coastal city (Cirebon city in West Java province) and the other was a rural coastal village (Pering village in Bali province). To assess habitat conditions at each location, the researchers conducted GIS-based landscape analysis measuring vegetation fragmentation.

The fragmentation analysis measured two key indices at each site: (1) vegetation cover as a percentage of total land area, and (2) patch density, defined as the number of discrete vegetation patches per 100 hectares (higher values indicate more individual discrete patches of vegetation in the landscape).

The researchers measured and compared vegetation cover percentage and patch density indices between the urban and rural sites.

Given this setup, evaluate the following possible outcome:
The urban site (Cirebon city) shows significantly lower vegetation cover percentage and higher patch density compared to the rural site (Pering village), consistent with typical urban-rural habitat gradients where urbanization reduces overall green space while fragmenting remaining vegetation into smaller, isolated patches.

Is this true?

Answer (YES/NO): NO